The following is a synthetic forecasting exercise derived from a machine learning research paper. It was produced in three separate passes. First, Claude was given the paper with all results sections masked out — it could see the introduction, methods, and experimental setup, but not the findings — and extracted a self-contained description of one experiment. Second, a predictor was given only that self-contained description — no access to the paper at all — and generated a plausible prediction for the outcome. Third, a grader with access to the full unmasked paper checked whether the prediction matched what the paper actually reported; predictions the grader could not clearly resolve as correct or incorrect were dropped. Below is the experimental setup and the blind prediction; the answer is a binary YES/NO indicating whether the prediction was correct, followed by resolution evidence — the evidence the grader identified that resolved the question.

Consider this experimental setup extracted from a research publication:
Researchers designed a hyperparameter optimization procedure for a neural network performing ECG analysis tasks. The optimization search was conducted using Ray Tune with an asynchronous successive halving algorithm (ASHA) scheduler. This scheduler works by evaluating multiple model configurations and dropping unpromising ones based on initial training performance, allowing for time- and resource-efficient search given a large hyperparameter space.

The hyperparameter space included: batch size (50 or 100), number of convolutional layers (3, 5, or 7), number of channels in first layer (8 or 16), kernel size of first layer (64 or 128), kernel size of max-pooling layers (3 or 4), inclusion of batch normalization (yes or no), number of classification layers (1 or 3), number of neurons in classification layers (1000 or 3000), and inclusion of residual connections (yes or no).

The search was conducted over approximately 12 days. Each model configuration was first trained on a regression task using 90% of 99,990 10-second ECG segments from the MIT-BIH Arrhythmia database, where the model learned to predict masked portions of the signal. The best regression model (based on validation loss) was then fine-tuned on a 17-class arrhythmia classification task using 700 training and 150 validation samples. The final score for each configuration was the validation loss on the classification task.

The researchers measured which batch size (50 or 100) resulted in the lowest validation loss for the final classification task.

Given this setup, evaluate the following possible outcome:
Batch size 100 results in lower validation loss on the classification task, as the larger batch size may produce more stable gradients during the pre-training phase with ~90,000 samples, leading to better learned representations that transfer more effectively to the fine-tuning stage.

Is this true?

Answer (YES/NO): NO